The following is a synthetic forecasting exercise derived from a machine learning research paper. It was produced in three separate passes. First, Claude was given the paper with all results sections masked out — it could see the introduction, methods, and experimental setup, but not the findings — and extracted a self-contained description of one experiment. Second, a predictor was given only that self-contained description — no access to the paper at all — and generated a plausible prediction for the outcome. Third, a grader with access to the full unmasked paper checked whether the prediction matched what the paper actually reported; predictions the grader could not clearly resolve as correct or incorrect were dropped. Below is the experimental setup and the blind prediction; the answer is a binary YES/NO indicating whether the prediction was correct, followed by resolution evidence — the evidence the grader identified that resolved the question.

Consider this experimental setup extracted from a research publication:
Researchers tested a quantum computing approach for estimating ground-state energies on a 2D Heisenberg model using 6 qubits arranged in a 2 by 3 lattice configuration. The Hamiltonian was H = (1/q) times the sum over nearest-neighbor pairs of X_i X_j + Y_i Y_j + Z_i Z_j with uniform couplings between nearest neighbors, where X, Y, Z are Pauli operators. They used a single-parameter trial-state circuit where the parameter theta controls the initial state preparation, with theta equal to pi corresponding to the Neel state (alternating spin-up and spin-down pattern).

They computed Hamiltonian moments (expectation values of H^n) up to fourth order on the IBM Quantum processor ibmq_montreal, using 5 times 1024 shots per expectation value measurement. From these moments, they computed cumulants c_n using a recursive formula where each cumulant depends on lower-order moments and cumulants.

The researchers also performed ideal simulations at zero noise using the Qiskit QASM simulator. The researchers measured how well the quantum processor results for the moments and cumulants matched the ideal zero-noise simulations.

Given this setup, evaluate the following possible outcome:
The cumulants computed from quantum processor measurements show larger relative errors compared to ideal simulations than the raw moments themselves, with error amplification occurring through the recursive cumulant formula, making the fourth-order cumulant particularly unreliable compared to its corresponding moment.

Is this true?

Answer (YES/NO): YES